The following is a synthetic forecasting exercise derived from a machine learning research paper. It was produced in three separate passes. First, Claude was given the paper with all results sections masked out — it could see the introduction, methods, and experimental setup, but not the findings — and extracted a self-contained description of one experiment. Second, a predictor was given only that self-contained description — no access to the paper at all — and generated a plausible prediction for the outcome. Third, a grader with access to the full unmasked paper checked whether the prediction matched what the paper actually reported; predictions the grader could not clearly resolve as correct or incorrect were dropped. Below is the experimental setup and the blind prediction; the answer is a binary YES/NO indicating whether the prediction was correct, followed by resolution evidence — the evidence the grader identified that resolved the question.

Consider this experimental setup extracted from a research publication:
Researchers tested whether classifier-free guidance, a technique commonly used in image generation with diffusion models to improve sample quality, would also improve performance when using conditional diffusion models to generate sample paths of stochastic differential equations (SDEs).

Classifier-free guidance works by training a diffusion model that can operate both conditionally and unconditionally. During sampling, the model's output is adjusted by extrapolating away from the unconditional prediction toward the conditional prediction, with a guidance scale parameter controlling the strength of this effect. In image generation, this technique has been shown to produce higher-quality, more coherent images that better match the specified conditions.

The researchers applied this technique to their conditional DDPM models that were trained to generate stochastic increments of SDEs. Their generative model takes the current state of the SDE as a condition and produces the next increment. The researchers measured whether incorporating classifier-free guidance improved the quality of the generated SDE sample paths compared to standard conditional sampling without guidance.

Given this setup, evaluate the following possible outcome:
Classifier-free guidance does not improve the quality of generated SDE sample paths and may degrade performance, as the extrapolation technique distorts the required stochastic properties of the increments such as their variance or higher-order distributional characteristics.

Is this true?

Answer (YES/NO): NO